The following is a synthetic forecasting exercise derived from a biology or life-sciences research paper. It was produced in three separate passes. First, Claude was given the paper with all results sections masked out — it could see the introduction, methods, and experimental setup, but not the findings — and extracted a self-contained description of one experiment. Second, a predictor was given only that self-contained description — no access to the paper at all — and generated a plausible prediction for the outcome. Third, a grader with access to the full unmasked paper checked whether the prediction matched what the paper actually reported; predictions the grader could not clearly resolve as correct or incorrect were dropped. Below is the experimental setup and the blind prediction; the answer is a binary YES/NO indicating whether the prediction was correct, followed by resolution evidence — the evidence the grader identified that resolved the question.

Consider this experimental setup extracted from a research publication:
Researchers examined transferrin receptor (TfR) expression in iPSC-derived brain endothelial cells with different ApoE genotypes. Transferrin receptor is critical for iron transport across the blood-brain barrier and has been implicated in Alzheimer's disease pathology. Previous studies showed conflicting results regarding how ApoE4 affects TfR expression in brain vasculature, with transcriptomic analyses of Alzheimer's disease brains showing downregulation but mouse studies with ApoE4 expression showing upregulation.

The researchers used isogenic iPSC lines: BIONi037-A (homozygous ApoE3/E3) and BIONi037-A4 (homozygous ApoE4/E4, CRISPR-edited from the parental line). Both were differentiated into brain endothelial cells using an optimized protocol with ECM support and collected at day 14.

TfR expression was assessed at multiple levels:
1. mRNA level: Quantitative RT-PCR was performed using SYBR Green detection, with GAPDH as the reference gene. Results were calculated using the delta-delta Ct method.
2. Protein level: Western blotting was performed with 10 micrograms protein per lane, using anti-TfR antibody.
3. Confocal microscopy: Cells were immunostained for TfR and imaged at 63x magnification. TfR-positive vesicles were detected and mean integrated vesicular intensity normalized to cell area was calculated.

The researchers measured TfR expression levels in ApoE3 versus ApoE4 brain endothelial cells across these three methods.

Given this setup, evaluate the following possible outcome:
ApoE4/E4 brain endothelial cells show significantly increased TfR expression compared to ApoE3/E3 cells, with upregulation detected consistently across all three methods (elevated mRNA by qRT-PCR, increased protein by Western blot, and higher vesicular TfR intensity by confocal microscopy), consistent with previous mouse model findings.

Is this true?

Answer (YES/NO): YES